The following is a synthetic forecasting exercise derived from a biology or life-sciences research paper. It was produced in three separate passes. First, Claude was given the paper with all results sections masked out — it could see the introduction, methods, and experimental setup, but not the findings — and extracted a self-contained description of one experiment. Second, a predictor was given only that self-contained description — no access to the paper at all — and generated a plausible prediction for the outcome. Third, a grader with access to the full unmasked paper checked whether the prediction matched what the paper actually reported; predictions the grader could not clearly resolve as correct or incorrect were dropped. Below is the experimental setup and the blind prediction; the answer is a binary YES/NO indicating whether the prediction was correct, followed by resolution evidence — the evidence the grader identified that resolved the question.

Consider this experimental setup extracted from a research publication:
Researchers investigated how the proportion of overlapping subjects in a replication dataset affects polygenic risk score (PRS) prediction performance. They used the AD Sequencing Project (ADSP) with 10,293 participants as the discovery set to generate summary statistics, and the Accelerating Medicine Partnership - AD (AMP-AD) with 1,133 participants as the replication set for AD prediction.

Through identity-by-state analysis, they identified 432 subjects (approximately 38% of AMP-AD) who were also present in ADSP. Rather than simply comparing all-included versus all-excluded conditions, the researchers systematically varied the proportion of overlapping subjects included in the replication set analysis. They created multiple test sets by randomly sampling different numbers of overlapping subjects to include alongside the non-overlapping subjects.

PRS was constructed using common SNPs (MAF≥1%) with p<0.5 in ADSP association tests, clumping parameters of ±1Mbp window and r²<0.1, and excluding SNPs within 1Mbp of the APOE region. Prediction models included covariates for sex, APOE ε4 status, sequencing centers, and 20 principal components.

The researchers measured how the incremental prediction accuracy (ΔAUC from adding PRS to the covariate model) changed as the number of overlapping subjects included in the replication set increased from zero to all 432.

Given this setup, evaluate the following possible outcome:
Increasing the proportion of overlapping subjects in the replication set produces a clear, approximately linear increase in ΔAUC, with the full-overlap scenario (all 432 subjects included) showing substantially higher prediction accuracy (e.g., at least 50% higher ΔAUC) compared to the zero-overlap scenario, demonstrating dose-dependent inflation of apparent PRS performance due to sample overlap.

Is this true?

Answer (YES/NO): YES